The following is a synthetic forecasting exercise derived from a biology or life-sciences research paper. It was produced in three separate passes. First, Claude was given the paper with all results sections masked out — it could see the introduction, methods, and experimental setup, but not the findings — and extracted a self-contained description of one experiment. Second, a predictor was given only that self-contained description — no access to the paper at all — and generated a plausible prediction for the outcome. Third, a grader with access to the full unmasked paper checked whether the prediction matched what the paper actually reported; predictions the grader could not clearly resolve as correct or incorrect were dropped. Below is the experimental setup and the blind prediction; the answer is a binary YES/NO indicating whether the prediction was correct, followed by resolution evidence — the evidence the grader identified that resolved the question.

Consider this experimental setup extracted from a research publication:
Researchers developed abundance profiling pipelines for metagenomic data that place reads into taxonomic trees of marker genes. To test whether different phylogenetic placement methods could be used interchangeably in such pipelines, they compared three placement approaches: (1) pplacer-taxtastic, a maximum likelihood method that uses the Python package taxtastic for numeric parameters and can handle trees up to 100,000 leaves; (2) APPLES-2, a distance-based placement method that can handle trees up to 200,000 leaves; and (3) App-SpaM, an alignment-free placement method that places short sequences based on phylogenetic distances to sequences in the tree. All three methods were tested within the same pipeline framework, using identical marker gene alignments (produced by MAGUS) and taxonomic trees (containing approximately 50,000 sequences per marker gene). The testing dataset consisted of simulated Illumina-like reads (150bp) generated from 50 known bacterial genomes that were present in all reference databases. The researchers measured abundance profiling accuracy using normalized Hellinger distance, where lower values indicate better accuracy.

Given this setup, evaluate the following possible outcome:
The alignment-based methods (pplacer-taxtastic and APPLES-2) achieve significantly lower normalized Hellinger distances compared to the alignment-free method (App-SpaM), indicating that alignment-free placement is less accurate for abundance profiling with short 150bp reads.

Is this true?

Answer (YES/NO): NO